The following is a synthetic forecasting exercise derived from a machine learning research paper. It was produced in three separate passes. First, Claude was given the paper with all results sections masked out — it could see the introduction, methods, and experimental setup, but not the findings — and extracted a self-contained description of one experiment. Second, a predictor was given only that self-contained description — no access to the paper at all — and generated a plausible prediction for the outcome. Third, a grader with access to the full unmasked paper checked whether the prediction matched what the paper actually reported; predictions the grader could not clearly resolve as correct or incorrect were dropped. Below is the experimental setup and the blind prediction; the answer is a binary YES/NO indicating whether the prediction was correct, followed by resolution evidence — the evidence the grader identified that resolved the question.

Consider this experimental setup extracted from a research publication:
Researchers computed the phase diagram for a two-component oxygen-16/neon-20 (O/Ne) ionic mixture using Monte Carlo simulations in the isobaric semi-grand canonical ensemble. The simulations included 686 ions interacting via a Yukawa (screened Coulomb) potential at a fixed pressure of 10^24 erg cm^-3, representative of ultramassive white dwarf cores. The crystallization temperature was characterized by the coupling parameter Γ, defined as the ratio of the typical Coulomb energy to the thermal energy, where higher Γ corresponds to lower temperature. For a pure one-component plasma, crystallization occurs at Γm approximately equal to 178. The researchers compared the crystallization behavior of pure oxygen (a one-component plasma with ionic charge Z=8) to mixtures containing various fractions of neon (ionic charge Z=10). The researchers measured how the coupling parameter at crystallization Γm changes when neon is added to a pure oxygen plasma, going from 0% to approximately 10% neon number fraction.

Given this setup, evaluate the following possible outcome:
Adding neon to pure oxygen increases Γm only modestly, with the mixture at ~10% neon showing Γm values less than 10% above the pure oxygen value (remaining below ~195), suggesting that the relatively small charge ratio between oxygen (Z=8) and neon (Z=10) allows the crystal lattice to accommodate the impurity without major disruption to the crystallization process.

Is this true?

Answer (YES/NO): YES